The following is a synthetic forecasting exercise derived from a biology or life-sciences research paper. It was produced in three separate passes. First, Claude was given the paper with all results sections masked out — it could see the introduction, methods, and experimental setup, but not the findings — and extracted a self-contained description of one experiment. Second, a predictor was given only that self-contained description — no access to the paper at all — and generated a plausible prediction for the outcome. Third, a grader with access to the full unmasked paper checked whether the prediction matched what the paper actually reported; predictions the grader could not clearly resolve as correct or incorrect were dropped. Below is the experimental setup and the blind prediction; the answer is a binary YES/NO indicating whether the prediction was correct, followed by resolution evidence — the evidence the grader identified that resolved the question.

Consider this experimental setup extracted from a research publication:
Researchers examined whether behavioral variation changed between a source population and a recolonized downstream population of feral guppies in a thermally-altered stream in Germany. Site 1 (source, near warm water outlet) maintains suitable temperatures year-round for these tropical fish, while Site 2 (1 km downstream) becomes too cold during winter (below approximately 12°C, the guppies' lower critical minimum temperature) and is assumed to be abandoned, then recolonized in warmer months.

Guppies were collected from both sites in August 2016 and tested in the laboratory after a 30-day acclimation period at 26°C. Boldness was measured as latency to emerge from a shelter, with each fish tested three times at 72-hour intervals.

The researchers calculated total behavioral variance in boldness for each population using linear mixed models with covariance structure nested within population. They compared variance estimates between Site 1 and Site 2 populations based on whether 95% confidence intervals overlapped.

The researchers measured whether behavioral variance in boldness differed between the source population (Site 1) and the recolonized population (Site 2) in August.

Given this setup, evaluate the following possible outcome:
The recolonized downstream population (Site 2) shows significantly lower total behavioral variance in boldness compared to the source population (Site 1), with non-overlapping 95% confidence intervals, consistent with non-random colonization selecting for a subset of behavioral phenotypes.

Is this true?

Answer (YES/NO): NO